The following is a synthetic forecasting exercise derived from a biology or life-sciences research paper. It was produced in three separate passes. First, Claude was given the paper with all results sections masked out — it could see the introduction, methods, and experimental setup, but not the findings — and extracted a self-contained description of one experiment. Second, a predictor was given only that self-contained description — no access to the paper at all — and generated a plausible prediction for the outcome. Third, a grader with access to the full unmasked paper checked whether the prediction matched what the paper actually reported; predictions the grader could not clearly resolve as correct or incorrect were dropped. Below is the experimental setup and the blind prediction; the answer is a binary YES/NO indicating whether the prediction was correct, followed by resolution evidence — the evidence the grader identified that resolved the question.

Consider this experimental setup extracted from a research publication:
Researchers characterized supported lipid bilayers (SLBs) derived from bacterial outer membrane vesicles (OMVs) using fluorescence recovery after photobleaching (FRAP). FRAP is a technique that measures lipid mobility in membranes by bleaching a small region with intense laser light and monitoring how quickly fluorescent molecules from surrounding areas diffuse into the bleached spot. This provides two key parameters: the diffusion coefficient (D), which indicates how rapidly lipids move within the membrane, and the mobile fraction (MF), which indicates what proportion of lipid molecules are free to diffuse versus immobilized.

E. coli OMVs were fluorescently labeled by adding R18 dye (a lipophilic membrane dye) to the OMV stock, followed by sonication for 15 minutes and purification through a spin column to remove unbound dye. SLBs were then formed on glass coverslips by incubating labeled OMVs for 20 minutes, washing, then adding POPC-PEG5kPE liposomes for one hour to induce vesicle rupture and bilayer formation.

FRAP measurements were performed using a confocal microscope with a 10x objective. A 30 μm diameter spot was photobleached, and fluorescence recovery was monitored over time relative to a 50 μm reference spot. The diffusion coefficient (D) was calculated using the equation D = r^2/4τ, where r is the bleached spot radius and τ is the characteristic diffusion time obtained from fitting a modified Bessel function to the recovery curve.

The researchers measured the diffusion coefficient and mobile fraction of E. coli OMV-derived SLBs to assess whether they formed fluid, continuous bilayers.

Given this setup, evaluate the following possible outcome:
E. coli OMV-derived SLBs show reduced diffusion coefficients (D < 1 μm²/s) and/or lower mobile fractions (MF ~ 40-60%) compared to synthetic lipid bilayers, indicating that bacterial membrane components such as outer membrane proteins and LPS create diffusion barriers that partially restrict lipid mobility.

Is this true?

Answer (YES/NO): NO